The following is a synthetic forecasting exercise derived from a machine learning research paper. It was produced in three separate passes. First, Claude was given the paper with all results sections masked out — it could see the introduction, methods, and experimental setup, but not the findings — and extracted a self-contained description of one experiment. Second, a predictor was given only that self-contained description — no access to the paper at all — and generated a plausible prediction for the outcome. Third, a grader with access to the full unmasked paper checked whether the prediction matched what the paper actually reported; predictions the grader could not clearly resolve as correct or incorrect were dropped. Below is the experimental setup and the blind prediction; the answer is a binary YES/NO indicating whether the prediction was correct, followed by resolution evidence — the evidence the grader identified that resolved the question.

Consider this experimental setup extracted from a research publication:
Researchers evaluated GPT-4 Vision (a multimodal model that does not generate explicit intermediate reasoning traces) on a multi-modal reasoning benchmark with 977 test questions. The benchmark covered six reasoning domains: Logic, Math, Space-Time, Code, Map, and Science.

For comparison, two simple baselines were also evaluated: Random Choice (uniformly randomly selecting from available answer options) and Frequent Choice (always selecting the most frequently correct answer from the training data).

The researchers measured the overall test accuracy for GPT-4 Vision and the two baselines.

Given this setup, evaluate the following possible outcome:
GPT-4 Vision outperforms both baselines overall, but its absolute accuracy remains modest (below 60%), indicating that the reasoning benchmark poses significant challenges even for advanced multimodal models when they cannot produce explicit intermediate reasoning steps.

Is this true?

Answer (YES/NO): YES